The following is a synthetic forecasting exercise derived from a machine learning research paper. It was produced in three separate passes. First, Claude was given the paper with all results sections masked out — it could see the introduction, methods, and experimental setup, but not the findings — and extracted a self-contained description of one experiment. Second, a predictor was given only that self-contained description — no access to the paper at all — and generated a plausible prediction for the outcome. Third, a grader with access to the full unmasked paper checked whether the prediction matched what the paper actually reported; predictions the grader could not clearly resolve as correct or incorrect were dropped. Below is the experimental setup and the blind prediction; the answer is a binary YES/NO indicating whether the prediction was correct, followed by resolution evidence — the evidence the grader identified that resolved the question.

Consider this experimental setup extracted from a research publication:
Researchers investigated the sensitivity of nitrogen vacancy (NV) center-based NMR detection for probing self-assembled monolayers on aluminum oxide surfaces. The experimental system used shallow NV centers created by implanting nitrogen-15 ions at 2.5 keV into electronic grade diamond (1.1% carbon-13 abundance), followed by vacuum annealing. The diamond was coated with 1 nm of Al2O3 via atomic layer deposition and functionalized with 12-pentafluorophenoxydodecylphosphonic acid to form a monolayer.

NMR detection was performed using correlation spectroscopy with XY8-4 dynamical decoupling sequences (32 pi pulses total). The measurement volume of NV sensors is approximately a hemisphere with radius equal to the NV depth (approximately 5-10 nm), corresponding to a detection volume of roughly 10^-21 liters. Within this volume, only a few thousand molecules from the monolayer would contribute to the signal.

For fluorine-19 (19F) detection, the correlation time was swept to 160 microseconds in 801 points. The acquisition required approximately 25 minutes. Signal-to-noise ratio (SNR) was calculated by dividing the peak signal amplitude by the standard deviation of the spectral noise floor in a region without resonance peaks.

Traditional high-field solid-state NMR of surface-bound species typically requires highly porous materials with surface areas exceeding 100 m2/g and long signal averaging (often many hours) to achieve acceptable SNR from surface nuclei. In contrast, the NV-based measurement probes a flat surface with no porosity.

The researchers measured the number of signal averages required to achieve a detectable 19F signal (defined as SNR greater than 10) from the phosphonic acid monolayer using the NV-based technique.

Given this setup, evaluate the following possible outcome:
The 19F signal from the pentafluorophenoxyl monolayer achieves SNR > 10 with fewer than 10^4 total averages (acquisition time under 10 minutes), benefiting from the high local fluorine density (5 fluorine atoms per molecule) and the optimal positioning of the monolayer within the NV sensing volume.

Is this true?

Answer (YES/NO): NO